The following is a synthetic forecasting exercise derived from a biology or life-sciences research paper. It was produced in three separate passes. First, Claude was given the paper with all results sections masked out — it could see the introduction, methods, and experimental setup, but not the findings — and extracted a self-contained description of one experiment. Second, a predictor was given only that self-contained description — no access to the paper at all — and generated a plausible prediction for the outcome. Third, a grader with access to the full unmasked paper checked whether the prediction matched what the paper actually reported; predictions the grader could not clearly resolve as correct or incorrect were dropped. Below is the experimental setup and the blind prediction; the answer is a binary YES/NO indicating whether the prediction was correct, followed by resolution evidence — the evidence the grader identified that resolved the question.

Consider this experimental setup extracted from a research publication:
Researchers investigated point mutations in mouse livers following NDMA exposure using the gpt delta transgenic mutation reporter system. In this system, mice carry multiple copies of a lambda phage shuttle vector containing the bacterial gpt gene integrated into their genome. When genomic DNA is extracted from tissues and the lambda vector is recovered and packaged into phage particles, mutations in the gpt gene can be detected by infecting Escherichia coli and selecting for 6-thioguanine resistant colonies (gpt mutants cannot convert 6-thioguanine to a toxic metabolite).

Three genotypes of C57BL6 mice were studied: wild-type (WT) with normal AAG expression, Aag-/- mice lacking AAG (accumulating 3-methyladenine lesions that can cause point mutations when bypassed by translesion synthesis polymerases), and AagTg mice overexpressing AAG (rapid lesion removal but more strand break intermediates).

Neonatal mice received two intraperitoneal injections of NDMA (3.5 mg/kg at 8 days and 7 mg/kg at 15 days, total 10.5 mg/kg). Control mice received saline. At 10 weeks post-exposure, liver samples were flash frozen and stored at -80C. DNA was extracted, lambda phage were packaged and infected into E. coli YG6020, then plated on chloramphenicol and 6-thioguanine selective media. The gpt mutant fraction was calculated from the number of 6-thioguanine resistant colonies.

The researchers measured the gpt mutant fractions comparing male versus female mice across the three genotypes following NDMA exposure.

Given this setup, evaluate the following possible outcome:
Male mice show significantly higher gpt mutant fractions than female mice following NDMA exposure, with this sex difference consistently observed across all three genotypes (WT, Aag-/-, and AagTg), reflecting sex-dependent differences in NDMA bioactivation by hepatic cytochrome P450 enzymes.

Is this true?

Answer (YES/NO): NO